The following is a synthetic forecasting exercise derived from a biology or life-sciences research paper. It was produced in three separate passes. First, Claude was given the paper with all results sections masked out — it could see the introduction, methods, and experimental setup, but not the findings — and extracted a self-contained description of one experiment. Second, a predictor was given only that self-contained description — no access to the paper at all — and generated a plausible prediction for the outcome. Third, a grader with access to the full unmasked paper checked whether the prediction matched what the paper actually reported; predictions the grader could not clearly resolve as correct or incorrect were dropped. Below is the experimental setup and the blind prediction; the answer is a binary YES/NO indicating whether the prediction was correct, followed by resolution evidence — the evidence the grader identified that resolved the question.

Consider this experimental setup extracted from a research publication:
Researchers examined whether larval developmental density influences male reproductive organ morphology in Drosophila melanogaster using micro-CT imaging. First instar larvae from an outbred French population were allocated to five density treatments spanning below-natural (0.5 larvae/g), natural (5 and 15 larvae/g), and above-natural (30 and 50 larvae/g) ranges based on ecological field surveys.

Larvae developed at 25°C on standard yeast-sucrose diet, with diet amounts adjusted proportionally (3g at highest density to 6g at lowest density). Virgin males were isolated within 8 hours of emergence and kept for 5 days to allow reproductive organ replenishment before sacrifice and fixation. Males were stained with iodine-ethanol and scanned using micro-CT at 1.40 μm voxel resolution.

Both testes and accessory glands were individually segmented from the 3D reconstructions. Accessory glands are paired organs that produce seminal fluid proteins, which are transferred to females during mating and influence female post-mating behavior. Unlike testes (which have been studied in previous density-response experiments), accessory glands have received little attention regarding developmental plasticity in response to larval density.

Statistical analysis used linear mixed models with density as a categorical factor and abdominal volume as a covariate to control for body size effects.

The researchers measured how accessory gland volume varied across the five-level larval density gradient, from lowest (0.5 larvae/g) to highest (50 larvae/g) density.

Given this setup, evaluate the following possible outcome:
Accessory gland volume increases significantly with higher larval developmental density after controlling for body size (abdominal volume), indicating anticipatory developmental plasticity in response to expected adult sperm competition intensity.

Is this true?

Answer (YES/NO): NO